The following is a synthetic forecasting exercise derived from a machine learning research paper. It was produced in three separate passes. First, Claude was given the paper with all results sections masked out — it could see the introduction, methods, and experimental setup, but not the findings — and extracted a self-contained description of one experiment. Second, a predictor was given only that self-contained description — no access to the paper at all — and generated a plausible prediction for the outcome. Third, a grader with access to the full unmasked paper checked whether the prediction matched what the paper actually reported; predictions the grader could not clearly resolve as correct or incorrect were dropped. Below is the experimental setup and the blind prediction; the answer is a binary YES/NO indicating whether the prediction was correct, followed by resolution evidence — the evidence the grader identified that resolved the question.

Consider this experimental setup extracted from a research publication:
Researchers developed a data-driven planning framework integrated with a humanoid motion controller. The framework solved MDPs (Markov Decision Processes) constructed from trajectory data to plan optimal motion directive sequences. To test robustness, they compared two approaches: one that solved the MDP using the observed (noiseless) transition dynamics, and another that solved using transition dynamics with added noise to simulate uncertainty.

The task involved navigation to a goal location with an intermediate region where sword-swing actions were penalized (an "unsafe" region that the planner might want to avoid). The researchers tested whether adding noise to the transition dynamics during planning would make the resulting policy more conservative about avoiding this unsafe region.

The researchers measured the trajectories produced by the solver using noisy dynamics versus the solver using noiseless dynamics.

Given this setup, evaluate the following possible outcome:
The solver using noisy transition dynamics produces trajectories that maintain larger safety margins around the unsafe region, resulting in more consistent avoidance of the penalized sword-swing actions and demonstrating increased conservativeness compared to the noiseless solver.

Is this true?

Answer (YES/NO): YES